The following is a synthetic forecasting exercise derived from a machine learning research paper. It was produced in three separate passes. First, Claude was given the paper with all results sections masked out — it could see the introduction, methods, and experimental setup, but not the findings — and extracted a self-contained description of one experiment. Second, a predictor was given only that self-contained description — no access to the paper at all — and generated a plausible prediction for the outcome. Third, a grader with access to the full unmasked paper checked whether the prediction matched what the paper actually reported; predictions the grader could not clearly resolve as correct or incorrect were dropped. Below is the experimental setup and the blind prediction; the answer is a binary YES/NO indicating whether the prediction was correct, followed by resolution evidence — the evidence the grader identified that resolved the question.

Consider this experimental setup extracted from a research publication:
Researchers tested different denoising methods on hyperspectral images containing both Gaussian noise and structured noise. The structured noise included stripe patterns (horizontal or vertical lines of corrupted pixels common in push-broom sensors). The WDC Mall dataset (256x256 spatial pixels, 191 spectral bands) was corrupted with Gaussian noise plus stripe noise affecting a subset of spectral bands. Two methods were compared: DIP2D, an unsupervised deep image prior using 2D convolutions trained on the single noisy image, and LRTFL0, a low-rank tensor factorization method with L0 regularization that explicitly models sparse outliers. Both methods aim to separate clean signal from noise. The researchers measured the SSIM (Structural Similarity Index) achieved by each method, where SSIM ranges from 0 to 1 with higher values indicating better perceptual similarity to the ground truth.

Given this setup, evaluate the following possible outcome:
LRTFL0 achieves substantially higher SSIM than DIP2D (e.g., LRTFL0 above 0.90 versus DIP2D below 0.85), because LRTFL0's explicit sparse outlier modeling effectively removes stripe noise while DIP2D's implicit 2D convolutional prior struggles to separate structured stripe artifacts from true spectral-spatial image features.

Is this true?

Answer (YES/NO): YES